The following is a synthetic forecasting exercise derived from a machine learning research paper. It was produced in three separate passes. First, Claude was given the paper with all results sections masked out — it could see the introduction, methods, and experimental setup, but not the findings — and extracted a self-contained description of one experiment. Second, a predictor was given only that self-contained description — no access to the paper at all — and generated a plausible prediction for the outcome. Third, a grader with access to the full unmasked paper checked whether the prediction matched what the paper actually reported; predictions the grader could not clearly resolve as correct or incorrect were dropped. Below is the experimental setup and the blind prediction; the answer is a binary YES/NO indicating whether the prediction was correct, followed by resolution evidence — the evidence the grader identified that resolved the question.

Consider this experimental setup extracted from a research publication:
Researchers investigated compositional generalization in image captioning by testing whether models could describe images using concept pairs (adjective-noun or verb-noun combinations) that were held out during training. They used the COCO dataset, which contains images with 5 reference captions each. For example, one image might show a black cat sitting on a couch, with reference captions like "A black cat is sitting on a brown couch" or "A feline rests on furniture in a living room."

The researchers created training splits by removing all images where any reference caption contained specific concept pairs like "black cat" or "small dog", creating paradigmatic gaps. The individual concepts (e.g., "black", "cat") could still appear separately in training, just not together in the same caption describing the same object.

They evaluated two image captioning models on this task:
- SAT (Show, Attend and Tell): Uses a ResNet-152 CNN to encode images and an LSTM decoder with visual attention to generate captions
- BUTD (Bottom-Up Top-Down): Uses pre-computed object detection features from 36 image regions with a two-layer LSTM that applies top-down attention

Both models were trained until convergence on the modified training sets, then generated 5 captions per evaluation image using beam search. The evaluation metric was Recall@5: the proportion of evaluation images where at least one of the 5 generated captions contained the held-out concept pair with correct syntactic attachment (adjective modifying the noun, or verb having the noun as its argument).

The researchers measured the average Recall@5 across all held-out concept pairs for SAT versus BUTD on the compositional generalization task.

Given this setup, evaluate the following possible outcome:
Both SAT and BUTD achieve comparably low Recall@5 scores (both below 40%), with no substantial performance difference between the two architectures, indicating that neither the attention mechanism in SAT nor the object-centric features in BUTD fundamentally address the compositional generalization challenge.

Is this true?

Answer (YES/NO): NO